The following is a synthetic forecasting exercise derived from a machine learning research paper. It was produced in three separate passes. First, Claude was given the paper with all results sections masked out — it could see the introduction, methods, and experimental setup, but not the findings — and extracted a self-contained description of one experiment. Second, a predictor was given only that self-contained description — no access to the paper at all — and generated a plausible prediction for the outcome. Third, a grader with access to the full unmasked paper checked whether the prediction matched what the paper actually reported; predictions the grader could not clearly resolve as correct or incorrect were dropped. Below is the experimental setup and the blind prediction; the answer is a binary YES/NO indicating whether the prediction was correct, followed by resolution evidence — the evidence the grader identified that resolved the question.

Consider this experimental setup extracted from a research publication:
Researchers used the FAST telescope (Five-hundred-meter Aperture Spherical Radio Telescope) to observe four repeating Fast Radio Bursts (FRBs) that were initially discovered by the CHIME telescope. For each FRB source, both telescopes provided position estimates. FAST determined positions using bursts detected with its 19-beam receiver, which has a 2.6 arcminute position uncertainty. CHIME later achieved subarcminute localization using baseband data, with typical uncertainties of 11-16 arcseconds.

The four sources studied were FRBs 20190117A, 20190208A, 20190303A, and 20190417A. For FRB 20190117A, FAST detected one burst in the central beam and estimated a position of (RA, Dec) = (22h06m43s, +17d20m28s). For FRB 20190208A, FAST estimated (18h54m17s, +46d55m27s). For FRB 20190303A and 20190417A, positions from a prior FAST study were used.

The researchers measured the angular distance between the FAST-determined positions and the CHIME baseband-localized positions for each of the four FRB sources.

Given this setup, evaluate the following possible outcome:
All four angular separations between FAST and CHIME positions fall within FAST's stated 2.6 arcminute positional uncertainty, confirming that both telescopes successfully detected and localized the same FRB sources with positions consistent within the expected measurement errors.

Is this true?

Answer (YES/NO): YES